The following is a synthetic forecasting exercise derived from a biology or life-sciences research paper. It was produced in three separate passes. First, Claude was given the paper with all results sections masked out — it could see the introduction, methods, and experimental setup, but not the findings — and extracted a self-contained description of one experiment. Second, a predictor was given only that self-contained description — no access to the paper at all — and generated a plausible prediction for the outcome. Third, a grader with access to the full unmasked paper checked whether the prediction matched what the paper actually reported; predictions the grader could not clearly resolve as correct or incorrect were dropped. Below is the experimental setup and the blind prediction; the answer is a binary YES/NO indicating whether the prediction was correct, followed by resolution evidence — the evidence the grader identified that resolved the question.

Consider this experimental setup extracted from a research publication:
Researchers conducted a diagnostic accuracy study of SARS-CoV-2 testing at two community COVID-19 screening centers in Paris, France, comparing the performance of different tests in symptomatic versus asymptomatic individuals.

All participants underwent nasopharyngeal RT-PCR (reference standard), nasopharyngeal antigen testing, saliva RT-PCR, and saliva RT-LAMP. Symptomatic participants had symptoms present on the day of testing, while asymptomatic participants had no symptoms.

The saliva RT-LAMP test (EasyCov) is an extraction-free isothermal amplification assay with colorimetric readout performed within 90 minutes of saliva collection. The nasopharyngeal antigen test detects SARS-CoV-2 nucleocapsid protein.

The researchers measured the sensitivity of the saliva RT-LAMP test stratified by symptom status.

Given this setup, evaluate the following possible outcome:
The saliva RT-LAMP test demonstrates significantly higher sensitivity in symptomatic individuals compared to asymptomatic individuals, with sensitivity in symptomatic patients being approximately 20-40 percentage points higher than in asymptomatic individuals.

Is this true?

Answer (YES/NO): NO